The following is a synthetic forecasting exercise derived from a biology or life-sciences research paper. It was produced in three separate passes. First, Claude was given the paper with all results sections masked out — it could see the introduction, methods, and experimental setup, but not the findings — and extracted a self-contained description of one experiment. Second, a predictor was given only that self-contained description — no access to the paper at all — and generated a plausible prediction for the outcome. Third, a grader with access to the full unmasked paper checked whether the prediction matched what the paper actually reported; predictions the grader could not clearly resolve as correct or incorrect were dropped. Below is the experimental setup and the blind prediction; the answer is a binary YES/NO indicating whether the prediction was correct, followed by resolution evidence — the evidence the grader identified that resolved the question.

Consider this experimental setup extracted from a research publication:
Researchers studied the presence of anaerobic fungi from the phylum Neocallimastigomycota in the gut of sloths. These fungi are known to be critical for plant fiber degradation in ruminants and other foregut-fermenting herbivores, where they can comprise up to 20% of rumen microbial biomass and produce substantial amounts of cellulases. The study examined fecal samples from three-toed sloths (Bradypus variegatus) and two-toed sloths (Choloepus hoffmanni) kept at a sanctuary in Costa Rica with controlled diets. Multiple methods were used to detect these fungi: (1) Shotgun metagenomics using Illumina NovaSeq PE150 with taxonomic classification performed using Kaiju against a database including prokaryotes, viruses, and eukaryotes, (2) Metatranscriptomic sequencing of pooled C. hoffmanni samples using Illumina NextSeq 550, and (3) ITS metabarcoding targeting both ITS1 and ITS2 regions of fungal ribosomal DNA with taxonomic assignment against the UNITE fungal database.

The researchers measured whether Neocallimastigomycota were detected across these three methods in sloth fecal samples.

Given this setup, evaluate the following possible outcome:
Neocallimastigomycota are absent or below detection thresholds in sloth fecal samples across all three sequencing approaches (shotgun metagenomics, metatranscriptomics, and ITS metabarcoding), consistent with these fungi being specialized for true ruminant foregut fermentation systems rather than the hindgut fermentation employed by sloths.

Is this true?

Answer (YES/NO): NO